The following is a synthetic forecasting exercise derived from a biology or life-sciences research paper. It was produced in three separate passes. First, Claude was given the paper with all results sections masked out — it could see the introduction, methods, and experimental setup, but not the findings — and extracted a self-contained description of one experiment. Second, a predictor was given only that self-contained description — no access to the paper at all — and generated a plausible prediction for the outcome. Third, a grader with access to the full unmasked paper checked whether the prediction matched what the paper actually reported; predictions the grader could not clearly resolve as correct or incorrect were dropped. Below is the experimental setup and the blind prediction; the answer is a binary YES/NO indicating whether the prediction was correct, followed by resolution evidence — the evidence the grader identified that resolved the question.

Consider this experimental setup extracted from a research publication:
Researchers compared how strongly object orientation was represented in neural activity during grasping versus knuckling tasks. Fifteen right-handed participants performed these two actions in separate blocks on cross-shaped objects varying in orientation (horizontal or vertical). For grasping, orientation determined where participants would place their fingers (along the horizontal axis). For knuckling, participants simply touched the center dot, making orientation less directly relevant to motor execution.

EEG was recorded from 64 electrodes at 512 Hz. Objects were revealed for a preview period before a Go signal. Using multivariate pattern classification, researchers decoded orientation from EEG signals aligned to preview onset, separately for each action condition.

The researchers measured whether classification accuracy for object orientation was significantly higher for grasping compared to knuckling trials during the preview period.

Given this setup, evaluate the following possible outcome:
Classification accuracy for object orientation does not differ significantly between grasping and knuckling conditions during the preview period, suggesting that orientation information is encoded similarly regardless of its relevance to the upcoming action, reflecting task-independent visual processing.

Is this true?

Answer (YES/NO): YES